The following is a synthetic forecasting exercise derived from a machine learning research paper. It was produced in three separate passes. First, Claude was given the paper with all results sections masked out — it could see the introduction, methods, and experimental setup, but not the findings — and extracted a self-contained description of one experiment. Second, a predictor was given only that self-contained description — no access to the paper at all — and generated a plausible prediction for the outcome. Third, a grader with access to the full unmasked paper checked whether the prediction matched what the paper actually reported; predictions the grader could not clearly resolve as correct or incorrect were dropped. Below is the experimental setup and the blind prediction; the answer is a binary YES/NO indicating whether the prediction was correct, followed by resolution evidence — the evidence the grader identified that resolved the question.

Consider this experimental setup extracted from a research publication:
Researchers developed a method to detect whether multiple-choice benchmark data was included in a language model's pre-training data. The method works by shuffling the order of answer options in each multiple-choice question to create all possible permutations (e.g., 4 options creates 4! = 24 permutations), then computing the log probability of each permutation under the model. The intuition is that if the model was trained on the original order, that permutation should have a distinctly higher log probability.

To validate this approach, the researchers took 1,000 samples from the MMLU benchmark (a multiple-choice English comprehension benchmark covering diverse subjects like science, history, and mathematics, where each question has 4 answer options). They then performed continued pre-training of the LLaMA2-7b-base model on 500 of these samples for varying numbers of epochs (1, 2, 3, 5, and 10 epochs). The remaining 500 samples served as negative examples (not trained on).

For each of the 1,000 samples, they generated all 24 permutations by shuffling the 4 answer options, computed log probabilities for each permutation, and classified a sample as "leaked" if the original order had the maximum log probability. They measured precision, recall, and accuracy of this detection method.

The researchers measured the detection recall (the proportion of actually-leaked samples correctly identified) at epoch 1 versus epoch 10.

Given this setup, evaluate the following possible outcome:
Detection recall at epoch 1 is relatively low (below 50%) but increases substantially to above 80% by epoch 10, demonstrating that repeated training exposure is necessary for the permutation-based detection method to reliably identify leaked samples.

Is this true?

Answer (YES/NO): NO